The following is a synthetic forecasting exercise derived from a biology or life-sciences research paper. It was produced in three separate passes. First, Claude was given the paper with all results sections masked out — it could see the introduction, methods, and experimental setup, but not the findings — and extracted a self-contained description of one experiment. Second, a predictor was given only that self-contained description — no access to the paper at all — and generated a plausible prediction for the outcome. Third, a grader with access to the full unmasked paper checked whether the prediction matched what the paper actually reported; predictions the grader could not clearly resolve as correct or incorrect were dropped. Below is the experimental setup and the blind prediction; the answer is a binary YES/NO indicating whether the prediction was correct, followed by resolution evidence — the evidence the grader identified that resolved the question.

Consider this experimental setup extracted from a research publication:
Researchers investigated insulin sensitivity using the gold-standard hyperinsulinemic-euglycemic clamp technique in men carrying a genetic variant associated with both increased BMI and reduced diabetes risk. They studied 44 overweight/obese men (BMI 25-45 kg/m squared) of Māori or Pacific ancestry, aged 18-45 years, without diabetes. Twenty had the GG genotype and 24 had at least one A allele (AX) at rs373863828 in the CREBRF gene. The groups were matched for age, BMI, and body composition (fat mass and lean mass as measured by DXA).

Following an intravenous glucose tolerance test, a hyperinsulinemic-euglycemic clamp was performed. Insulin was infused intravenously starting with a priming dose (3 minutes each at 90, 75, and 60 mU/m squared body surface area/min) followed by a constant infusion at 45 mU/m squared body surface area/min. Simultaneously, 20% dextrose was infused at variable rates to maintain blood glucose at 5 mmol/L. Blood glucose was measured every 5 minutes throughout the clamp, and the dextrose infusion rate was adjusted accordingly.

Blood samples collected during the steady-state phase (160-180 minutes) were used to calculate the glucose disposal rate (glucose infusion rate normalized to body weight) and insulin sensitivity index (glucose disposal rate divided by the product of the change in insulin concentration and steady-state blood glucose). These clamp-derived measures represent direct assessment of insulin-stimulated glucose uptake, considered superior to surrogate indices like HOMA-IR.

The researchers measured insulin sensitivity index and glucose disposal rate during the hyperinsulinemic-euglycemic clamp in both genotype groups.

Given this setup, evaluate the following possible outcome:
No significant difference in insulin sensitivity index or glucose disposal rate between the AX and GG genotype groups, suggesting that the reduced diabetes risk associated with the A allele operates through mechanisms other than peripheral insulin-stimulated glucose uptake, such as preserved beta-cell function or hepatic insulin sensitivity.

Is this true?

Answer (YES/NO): YES